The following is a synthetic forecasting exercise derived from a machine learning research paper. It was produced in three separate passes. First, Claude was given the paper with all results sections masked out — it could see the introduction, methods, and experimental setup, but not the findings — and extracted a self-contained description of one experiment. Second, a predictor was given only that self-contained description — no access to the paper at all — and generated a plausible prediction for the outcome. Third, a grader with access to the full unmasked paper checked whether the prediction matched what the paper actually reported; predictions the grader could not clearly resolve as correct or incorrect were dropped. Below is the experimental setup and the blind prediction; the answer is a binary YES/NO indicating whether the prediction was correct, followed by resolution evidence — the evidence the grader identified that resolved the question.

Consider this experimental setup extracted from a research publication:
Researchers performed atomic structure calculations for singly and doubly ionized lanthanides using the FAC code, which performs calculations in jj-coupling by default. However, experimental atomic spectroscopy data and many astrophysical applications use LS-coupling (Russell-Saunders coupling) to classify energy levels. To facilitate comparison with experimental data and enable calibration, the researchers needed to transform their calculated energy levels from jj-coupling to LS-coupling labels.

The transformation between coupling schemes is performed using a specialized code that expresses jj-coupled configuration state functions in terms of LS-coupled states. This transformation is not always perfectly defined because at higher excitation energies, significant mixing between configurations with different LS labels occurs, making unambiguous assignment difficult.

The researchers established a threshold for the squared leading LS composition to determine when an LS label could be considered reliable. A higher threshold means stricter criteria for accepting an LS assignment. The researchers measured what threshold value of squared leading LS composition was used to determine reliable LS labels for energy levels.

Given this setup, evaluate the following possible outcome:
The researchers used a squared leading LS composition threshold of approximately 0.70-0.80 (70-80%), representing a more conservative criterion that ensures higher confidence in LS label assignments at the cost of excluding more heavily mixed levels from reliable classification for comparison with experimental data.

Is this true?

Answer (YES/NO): YES